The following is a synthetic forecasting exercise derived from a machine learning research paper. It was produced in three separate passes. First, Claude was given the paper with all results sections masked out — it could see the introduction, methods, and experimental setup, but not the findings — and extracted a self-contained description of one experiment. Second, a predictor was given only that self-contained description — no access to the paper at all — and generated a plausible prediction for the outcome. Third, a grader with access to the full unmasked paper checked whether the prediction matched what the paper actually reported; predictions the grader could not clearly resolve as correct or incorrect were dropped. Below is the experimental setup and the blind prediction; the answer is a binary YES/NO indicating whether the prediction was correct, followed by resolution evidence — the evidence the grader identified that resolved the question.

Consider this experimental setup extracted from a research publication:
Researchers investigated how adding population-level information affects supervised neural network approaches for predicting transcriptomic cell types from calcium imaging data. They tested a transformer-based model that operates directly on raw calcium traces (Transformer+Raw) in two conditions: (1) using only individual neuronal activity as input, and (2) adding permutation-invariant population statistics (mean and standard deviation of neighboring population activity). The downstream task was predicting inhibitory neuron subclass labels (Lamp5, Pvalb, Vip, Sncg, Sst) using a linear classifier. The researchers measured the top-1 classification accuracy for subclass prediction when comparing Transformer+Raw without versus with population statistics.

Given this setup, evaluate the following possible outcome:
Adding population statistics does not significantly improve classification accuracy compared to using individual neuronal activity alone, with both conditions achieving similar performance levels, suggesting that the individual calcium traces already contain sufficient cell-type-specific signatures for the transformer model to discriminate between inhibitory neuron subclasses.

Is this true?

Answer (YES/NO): NO